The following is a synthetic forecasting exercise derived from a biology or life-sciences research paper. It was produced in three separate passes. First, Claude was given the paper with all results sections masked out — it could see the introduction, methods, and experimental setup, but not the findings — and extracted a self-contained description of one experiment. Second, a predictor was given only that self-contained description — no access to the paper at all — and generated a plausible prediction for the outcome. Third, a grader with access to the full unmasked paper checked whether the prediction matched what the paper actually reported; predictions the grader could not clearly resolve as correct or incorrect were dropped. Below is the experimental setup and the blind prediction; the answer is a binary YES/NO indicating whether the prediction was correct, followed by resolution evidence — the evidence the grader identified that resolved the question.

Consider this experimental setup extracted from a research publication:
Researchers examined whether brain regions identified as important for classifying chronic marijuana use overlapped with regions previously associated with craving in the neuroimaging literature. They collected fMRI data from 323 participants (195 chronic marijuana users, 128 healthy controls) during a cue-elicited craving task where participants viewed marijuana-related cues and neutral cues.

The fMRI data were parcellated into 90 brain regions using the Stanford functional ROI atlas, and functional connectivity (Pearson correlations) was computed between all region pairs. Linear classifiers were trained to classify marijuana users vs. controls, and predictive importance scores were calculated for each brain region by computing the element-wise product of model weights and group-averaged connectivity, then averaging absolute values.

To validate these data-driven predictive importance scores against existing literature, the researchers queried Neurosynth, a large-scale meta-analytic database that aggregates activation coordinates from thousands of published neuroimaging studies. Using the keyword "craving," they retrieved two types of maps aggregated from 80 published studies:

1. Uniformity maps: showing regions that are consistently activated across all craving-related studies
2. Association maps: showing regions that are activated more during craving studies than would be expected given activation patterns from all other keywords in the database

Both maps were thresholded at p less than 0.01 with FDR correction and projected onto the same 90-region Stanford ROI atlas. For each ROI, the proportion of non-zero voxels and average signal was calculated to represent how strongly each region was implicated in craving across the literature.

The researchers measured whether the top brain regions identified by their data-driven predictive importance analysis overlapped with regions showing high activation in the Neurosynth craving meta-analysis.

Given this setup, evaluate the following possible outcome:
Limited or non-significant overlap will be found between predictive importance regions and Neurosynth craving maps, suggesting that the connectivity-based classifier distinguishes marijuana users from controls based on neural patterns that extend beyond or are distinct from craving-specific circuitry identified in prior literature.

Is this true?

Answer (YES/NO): NO